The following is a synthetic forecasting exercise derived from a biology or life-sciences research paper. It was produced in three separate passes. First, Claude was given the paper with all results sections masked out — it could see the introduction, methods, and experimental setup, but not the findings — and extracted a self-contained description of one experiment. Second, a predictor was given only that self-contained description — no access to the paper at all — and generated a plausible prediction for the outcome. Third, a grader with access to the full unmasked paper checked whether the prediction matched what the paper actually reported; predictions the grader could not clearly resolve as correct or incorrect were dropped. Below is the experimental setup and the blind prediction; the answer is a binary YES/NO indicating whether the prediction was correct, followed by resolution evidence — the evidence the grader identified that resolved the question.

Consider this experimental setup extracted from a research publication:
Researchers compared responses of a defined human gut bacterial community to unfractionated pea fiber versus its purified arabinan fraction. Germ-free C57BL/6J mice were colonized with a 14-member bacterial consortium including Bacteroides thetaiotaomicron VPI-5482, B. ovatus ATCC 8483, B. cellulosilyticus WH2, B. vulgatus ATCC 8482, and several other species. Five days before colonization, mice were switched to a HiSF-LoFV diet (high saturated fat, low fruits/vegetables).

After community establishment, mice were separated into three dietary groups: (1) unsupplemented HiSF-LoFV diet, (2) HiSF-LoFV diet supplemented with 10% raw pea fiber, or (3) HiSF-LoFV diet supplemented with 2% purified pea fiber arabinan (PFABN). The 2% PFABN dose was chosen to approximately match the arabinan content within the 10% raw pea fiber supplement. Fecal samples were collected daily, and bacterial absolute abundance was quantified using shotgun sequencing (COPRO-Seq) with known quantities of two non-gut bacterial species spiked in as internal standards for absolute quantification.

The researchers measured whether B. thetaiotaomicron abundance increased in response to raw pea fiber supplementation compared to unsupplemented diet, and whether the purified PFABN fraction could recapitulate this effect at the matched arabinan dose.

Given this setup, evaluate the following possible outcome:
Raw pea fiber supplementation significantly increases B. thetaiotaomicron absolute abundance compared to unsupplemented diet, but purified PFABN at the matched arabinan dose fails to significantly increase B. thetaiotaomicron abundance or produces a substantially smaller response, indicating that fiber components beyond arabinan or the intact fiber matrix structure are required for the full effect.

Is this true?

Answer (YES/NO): NO